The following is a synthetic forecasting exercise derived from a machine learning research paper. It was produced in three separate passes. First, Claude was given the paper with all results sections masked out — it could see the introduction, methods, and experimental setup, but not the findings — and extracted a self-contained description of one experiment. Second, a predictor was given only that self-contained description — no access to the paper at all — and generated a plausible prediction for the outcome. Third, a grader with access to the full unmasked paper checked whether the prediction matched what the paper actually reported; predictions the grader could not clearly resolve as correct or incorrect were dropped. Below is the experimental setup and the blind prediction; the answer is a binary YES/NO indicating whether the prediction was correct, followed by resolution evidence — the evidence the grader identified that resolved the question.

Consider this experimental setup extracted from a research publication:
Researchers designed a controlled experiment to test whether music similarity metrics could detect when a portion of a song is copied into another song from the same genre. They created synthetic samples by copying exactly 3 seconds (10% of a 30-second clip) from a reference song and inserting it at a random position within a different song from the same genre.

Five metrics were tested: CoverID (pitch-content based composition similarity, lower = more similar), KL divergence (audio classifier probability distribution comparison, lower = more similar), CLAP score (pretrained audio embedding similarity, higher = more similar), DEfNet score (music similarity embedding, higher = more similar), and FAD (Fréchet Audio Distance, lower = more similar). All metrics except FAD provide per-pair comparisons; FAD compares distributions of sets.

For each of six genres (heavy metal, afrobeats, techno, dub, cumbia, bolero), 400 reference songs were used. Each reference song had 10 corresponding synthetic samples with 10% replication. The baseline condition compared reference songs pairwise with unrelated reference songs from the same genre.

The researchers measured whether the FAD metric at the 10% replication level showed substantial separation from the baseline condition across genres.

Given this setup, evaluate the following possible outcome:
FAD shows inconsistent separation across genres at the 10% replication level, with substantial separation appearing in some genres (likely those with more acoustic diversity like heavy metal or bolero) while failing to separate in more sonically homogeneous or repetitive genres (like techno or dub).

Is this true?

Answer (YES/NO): NO